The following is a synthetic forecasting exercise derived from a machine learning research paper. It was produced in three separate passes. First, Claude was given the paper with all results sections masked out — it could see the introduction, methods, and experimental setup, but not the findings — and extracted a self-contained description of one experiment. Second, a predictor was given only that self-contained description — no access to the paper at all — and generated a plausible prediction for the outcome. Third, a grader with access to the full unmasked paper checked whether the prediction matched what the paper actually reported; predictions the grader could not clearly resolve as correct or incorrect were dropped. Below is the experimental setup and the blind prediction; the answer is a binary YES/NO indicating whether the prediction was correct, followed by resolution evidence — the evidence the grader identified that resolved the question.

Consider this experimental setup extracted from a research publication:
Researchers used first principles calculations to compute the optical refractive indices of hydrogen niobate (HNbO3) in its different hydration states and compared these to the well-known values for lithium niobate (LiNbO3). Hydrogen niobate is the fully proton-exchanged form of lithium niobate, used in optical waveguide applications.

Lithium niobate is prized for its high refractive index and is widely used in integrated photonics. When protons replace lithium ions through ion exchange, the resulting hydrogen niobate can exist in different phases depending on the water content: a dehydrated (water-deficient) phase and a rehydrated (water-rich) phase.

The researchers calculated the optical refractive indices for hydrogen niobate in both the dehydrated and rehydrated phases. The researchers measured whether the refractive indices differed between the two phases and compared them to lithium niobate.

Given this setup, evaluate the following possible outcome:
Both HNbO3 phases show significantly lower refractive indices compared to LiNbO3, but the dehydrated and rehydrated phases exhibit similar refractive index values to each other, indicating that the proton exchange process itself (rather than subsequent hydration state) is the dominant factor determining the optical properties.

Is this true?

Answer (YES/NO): NO